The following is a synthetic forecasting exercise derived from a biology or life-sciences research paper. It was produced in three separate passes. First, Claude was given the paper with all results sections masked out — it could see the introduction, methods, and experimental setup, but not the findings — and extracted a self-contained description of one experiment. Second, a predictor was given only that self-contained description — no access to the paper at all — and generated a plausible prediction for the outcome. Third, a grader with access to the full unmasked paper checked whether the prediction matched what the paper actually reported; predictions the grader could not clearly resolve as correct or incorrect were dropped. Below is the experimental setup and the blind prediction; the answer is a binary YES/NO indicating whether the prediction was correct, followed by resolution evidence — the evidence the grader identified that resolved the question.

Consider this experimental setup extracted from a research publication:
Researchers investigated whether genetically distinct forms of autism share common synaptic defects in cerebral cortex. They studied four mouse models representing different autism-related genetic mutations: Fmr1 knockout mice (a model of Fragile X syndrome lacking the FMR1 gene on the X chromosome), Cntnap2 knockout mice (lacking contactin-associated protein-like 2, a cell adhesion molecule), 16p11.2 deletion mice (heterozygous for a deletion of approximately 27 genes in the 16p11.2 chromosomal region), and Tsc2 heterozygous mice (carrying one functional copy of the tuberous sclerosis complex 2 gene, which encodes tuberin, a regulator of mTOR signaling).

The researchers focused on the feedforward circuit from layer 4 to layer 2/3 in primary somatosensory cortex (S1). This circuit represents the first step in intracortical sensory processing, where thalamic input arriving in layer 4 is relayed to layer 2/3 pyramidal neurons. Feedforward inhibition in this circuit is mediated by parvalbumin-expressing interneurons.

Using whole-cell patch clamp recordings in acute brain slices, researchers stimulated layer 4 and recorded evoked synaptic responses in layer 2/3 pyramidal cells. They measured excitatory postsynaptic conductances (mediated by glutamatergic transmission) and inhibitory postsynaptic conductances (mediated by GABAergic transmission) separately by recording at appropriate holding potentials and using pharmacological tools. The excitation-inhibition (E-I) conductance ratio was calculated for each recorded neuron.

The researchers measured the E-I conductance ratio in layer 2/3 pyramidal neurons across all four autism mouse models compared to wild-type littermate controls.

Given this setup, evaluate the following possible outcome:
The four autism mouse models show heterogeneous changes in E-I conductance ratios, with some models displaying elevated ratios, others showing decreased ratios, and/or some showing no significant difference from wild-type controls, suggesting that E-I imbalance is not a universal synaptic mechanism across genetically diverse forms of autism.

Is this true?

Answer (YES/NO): NO